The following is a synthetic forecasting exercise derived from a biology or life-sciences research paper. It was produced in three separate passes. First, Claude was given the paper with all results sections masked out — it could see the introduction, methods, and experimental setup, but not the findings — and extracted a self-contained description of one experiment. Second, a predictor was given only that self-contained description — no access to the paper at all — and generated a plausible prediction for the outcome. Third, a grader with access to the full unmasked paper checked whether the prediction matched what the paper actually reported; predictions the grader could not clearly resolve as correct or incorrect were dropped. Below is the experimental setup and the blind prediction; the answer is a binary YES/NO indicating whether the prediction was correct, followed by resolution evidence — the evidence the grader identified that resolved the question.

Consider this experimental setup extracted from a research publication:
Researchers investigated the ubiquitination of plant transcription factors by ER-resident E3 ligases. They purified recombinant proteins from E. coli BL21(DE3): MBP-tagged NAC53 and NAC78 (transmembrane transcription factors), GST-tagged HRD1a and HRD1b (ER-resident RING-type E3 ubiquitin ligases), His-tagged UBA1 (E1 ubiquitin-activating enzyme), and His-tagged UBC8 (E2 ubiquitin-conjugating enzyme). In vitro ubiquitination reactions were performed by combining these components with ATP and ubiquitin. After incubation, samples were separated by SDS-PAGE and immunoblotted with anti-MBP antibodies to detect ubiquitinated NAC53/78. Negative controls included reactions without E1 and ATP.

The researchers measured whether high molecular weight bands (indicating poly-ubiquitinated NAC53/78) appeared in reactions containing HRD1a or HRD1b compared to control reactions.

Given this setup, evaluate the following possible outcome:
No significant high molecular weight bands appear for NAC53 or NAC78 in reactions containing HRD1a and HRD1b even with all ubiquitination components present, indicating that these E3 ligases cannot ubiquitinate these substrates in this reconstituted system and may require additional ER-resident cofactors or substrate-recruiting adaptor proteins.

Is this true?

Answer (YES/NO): NO